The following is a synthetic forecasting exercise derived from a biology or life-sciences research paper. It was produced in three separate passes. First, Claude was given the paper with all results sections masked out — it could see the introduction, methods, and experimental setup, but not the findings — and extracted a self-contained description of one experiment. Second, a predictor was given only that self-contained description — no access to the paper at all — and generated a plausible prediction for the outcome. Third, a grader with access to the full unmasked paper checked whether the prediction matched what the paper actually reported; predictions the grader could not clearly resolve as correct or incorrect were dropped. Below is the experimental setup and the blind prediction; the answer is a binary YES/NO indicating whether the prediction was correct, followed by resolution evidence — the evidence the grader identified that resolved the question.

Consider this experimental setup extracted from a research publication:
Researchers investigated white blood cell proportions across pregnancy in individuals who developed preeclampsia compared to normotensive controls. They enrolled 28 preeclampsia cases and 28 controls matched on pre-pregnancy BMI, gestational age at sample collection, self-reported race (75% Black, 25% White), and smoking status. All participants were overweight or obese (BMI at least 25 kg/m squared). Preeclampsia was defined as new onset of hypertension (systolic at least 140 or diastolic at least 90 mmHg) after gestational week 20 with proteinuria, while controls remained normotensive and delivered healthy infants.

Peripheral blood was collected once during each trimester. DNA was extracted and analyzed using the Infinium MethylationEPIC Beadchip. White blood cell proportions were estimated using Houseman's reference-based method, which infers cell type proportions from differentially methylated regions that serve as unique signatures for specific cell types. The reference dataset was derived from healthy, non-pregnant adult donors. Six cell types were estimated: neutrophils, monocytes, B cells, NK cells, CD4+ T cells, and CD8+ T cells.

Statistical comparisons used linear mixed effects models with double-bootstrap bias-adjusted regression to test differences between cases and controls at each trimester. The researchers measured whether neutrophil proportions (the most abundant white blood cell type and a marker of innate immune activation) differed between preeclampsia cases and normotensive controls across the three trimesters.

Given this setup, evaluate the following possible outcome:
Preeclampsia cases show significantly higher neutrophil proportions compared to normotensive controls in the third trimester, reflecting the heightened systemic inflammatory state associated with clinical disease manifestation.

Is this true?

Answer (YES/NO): NO